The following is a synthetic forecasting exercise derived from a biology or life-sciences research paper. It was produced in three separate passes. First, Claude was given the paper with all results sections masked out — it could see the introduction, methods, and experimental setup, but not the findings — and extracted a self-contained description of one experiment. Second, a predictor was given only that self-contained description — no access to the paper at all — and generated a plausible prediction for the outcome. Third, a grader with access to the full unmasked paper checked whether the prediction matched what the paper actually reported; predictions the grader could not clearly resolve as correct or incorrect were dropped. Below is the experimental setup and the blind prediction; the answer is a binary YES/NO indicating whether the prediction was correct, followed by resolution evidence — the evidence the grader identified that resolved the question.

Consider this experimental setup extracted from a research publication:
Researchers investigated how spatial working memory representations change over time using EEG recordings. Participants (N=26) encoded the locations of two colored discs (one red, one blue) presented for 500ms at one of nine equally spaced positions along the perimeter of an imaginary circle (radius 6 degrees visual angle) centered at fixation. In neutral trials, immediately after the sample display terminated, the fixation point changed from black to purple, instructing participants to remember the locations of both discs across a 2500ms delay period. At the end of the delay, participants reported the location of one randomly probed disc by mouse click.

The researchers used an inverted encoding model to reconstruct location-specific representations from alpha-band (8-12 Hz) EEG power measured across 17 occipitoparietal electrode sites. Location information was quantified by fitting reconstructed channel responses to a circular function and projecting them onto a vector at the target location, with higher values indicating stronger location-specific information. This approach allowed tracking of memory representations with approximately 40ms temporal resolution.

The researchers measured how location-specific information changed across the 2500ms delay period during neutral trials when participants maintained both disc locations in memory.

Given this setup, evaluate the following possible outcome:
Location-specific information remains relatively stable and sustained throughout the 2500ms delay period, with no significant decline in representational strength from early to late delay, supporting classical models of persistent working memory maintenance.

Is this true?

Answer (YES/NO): NO